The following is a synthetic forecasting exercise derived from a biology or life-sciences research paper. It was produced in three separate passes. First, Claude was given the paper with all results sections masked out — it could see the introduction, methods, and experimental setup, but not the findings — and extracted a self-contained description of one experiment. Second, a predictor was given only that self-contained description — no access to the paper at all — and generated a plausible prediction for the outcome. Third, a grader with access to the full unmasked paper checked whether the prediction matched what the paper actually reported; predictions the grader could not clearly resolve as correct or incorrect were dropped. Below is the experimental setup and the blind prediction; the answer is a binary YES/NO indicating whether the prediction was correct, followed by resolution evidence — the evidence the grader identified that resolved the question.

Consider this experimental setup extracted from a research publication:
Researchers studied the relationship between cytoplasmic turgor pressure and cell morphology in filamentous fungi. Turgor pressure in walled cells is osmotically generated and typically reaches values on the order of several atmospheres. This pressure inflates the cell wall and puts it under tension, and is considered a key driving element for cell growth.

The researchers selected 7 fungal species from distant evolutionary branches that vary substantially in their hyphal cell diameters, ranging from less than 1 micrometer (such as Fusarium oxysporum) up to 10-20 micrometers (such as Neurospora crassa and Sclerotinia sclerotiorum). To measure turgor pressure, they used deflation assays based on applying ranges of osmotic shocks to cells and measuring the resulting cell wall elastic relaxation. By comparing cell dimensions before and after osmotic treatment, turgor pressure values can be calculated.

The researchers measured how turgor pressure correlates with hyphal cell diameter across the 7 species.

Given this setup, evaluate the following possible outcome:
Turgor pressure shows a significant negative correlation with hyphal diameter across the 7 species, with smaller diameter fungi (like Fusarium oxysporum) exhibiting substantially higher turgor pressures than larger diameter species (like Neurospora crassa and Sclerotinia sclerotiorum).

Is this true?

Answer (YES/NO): YES